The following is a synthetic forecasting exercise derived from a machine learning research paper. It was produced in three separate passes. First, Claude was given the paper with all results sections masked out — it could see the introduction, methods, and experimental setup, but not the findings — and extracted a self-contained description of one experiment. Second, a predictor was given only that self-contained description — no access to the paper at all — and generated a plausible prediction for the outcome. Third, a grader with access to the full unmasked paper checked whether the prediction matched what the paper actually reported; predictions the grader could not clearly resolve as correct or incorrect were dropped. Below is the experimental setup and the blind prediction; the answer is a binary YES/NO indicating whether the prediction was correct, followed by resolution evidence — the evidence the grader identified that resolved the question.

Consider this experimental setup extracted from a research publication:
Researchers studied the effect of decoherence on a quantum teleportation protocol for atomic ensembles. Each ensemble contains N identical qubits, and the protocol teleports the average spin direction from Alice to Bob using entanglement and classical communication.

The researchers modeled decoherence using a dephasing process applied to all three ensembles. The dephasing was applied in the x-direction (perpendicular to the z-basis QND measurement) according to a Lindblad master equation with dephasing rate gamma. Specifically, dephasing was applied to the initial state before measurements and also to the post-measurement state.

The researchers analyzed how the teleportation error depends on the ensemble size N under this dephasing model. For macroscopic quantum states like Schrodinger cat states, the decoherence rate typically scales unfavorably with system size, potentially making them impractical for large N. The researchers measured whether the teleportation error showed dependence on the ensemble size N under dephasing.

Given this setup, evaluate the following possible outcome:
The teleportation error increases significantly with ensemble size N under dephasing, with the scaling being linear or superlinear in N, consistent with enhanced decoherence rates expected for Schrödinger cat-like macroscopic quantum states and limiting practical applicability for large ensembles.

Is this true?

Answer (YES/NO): NO